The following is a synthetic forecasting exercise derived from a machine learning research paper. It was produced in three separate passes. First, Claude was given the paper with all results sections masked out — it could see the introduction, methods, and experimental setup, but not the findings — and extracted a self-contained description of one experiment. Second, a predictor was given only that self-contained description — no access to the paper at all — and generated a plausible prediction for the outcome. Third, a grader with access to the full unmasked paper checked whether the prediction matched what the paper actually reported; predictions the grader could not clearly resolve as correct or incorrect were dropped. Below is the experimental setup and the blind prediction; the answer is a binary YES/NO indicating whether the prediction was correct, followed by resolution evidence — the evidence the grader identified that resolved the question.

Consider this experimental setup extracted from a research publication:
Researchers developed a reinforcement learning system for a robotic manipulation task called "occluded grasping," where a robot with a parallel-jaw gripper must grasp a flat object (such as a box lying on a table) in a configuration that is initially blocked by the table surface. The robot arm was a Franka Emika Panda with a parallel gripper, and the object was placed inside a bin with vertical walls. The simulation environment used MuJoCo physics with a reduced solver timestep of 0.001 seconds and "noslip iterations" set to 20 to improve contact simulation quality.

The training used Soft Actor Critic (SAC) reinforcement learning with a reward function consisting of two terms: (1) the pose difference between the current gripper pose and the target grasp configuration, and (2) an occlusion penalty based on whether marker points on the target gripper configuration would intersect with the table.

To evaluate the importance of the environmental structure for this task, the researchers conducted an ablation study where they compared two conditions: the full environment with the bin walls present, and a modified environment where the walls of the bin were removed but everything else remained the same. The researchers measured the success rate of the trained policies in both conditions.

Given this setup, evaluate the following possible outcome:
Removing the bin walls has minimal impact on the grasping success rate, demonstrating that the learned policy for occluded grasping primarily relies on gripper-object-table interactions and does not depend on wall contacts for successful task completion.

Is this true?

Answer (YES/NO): NO